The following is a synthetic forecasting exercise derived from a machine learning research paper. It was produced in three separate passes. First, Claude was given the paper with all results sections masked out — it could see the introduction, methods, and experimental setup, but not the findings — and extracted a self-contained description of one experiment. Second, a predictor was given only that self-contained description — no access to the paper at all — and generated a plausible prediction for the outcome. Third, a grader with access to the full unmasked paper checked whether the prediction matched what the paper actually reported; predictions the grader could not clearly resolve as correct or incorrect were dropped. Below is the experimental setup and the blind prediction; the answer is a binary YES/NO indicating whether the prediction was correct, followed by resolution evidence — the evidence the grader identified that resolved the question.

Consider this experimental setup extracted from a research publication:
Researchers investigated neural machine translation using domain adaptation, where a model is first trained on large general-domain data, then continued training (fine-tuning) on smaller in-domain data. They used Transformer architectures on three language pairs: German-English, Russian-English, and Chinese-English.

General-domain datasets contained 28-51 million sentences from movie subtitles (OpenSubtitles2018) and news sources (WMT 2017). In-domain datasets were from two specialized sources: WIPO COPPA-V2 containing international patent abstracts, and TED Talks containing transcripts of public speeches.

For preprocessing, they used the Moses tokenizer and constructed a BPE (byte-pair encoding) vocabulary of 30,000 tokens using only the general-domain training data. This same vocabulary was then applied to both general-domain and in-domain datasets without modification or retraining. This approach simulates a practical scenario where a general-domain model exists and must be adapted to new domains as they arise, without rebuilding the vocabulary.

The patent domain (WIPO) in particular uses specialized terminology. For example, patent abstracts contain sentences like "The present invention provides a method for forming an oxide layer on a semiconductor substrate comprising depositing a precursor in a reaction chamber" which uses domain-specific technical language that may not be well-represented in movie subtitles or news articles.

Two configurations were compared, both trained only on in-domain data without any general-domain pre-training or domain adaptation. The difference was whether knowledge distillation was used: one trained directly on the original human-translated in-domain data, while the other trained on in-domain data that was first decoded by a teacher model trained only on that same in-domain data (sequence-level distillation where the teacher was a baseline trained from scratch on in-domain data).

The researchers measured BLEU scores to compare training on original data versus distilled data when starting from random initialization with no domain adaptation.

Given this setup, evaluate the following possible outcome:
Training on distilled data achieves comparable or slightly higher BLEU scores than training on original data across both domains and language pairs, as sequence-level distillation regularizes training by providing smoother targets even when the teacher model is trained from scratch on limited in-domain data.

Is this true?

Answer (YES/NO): NO